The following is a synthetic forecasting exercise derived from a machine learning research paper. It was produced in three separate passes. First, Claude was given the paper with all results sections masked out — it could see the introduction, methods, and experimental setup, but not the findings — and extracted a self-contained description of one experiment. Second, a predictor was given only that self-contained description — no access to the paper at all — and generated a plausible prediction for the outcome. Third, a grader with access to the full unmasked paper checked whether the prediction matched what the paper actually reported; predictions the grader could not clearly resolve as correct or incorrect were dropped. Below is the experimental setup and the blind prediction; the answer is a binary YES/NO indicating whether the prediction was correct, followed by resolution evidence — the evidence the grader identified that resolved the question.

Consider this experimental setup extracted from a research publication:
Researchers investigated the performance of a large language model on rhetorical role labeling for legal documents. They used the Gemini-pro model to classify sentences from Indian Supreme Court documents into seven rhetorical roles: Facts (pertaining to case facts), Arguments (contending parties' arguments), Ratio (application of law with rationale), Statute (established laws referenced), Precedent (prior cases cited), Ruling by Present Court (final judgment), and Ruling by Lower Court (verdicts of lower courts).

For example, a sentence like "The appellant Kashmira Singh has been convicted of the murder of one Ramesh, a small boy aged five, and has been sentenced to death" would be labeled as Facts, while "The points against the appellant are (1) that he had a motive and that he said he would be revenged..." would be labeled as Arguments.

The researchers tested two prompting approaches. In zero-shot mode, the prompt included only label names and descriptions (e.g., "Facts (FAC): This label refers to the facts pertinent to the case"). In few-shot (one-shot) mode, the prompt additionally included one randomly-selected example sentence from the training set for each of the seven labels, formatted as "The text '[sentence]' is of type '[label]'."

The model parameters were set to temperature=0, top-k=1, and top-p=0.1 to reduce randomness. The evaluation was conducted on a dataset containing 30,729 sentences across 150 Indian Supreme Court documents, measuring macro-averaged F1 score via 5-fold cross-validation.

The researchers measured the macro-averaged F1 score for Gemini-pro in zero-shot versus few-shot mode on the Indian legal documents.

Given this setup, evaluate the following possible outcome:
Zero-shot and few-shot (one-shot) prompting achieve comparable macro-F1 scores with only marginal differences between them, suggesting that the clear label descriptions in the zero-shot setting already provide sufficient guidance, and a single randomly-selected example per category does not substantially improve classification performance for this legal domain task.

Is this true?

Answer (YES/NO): NO